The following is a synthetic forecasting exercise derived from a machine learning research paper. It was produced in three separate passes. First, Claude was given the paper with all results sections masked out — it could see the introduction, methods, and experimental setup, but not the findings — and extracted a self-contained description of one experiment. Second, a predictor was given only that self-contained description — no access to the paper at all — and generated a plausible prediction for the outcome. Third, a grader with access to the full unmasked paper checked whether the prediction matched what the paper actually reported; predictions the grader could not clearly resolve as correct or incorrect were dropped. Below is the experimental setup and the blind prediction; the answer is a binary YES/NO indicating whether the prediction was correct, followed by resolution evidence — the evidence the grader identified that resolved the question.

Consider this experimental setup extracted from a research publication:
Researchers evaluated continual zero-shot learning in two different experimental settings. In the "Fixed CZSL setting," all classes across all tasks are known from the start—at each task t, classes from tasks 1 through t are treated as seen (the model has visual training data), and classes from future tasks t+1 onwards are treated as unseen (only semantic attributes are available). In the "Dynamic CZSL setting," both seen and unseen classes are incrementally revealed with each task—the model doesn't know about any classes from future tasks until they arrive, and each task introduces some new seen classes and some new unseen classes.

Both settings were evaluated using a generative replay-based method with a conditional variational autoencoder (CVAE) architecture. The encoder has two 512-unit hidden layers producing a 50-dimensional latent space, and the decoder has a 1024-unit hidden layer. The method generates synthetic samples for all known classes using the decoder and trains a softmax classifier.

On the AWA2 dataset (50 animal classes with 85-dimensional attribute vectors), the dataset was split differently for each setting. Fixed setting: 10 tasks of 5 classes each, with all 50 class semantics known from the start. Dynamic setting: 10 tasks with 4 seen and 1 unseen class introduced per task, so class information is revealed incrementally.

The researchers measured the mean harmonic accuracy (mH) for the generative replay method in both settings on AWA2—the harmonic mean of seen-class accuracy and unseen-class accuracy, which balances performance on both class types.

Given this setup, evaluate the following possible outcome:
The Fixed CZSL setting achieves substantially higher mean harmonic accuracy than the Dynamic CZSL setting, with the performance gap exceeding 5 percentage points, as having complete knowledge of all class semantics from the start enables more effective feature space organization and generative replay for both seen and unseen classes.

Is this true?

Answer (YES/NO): NO